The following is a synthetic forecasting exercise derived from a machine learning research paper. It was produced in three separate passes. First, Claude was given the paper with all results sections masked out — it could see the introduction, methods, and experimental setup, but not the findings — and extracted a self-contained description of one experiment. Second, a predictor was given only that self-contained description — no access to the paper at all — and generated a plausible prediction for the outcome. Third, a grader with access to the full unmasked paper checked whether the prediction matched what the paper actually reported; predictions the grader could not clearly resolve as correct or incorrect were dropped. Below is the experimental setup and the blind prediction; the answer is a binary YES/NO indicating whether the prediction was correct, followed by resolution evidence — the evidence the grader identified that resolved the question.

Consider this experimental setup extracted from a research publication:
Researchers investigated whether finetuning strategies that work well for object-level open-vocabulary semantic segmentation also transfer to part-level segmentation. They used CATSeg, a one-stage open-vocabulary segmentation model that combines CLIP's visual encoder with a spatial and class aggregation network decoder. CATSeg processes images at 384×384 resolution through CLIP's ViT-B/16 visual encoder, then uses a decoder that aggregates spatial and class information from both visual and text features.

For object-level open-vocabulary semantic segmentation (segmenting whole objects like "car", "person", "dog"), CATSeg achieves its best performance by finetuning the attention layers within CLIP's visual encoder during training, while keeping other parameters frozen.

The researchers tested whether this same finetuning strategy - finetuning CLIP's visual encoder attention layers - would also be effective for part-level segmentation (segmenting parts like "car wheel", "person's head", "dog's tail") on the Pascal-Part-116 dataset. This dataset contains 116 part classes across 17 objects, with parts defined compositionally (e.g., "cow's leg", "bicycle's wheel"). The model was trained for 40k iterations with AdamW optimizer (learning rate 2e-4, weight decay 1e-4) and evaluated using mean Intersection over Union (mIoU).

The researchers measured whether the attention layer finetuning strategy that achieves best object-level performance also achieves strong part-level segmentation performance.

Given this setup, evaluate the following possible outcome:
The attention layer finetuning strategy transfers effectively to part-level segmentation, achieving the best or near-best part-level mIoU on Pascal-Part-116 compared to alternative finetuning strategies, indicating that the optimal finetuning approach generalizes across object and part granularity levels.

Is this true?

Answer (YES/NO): NO